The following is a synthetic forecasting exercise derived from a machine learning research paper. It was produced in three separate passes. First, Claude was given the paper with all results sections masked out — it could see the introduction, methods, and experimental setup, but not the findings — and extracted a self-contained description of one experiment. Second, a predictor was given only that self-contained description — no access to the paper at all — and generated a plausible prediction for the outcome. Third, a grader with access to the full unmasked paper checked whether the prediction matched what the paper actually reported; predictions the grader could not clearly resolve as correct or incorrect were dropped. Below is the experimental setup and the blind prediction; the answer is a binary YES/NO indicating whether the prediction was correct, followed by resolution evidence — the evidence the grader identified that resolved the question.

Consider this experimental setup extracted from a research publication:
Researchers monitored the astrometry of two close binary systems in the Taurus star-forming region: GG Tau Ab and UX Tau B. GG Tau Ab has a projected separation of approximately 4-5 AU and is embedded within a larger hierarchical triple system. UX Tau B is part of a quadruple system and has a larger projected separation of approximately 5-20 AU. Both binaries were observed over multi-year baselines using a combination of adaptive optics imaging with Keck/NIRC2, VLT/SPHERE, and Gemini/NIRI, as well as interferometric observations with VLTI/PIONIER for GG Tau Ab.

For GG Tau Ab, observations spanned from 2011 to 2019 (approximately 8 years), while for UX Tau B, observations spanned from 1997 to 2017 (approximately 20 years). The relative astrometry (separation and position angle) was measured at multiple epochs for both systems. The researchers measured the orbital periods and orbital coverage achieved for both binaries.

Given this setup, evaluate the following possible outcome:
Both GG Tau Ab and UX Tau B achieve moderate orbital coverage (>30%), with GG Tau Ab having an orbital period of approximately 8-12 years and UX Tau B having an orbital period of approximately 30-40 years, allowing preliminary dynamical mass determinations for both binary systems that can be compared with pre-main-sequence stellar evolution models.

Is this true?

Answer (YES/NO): YES